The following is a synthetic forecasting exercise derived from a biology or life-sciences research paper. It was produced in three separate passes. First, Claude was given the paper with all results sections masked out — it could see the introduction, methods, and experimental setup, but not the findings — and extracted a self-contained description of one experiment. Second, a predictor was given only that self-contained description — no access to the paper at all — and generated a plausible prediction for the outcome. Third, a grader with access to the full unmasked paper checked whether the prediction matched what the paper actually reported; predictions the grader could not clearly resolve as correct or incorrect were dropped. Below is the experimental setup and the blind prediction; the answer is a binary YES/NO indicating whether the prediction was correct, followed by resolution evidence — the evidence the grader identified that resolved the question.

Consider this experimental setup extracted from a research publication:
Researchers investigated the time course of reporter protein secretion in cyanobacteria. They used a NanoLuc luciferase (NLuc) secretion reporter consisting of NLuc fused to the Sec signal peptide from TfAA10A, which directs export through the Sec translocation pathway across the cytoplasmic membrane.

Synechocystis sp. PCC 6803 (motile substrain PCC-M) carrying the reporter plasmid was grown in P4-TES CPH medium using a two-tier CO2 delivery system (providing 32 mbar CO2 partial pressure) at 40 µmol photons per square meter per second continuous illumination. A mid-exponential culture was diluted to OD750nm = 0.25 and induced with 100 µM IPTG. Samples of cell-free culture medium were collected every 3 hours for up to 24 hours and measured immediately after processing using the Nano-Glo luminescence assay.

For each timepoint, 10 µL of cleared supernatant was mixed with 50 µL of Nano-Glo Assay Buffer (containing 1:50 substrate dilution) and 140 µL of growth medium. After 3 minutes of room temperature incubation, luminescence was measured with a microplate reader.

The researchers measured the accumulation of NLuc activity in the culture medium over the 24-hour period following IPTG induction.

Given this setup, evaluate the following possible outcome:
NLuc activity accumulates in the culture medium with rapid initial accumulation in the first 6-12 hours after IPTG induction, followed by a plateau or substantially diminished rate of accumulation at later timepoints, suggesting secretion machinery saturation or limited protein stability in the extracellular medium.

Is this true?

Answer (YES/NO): NO